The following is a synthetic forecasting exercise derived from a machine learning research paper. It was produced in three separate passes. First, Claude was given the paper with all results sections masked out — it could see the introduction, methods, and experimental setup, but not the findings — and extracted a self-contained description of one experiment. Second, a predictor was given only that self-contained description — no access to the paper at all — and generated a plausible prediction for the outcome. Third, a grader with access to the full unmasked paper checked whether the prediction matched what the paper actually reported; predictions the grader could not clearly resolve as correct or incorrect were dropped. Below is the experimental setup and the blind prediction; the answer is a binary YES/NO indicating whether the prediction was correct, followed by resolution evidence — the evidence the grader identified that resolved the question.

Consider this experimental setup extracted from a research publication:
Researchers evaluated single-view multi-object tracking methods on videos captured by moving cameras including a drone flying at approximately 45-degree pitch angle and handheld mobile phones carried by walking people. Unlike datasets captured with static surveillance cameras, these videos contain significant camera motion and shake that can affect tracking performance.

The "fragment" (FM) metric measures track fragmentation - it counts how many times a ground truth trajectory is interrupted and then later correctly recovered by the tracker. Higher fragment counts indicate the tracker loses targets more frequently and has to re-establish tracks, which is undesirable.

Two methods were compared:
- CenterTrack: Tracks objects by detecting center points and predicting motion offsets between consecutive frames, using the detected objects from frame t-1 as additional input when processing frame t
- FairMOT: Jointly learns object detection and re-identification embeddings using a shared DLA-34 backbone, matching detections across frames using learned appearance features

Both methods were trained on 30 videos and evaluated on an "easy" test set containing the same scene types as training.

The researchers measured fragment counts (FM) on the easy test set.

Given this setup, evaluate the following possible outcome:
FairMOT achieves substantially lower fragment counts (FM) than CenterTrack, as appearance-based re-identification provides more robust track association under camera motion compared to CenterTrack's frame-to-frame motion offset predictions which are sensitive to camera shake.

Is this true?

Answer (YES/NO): NO